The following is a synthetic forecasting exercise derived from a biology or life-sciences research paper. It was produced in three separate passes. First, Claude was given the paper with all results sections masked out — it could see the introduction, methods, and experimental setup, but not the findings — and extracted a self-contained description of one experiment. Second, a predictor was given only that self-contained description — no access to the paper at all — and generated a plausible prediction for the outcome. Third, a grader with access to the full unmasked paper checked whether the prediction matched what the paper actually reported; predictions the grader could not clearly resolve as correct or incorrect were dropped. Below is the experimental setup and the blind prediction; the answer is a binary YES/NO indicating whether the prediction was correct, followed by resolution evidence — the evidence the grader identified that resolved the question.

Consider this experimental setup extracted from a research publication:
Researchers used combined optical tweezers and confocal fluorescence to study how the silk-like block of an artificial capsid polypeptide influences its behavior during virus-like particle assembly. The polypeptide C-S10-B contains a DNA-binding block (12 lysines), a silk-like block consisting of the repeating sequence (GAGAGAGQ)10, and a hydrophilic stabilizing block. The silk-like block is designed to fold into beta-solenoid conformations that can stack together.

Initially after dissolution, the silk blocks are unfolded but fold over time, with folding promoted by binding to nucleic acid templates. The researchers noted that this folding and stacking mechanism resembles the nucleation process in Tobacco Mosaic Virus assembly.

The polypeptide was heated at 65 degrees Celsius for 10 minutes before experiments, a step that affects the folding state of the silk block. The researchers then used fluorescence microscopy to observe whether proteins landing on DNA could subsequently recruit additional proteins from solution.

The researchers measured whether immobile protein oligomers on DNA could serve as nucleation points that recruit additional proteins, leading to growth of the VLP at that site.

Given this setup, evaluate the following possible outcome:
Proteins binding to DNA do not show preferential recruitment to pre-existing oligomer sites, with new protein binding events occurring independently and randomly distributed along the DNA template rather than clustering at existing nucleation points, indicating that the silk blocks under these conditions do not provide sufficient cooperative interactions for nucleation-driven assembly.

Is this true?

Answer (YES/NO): NO